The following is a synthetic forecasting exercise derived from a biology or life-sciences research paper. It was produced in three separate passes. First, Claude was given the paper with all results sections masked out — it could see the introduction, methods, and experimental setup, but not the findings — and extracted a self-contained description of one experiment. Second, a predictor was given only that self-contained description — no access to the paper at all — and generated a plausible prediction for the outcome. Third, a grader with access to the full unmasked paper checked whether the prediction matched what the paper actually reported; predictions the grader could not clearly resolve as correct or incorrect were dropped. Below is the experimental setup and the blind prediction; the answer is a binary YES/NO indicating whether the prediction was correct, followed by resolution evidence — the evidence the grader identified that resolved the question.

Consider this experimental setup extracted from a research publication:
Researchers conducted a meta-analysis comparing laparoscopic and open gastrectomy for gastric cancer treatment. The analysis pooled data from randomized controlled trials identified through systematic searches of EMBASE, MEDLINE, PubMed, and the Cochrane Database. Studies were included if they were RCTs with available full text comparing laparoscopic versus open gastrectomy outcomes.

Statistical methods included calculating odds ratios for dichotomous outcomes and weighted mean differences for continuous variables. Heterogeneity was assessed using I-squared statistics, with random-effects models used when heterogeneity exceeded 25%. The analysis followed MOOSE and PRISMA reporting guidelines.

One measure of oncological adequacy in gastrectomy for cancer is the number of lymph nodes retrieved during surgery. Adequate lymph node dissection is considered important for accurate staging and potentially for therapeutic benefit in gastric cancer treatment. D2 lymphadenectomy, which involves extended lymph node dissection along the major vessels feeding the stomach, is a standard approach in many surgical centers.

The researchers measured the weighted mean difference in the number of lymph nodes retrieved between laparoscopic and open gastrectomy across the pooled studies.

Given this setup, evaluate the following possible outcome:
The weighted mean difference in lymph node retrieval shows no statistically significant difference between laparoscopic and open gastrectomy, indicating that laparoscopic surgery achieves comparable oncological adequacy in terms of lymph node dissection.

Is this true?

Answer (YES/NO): NO